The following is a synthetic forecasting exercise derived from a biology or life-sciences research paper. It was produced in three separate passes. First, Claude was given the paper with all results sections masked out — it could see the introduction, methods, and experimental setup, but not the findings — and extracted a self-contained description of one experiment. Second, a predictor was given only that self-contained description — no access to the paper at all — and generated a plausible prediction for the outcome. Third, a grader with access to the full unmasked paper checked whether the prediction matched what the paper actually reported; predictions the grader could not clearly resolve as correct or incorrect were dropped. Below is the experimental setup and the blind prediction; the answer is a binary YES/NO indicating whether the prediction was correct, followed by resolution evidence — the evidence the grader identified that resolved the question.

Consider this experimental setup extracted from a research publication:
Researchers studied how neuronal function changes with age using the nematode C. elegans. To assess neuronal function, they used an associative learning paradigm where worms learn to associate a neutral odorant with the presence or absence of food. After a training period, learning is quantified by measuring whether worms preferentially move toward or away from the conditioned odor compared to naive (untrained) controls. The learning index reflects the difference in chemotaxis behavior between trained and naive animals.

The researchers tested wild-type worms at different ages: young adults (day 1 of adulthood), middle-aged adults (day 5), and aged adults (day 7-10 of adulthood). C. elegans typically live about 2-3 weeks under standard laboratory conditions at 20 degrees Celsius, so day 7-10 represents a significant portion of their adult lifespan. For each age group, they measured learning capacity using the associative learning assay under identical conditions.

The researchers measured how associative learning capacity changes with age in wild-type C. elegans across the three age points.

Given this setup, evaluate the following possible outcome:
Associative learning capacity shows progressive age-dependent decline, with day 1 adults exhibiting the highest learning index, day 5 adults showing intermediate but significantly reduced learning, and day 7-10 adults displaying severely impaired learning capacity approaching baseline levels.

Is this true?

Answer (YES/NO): NO